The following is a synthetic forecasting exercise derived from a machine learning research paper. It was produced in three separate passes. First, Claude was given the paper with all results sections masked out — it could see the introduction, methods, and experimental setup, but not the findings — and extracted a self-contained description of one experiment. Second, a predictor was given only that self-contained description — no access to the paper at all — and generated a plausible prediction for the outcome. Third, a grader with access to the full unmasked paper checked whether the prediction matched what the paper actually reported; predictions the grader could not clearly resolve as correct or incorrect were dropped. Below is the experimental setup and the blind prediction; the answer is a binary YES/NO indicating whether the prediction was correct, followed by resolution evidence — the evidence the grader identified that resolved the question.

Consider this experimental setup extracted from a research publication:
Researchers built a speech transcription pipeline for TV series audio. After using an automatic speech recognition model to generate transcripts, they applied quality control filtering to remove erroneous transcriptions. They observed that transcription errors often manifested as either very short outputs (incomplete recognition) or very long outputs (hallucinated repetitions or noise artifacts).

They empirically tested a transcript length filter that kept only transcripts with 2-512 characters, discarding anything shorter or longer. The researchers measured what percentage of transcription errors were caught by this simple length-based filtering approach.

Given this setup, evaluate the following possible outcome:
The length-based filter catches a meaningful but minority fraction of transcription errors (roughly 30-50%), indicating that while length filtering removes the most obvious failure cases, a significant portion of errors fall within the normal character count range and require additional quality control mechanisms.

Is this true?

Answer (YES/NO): NO